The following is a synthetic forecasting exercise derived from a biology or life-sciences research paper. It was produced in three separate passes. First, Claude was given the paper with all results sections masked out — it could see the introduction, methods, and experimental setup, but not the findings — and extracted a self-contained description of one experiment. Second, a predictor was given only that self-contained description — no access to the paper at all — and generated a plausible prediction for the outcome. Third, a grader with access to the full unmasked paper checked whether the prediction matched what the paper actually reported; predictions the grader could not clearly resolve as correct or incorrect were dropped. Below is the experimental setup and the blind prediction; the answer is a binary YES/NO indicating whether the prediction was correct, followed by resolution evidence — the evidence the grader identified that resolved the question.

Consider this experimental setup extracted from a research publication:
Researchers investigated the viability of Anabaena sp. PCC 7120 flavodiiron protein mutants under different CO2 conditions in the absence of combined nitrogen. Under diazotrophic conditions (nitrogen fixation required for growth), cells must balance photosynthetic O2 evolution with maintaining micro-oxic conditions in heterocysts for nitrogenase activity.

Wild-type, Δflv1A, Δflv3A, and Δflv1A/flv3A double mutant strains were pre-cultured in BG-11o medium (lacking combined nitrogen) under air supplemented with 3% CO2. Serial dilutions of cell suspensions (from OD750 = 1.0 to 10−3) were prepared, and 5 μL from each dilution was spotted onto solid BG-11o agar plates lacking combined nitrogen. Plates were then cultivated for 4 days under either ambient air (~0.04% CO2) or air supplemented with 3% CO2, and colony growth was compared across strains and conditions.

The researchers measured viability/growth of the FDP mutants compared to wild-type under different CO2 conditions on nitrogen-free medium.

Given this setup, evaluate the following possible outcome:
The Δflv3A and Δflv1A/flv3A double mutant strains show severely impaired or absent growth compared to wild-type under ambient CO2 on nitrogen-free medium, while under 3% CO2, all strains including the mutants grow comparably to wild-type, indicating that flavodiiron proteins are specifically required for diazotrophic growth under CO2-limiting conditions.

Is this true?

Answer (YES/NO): NO